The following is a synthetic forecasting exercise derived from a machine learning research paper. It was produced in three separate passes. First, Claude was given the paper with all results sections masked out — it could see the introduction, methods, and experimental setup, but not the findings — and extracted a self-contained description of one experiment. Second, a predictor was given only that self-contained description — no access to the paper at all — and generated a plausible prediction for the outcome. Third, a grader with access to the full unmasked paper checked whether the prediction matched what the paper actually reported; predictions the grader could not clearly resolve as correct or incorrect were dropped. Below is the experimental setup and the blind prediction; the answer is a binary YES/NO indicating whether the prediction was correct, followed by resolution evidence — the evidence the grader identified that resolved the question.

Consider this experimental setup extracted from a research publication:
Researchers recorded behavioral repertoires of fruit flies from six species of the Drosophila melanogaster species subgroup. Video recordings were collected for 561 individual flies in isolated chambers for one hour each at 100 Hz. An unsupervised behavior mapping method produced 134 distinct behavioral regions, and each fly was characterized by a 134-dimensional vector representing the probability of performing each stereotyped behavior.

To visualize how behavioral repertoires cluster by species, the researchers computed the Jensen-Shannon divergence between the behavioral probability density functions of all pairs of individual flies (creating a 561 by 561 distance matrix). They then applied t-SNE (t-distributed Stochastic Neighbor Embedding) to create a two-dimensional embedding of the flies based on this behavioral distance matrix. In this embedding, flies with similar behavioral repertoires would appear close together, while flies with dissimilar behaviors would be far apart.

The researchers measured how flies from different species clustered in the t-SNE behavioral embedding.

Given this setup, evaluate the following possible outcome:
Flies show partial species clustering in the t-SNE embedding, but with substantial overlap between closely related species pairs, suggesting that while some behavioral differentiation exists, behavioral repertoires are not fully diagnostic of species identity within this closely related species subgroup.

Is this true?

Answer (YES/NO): NO